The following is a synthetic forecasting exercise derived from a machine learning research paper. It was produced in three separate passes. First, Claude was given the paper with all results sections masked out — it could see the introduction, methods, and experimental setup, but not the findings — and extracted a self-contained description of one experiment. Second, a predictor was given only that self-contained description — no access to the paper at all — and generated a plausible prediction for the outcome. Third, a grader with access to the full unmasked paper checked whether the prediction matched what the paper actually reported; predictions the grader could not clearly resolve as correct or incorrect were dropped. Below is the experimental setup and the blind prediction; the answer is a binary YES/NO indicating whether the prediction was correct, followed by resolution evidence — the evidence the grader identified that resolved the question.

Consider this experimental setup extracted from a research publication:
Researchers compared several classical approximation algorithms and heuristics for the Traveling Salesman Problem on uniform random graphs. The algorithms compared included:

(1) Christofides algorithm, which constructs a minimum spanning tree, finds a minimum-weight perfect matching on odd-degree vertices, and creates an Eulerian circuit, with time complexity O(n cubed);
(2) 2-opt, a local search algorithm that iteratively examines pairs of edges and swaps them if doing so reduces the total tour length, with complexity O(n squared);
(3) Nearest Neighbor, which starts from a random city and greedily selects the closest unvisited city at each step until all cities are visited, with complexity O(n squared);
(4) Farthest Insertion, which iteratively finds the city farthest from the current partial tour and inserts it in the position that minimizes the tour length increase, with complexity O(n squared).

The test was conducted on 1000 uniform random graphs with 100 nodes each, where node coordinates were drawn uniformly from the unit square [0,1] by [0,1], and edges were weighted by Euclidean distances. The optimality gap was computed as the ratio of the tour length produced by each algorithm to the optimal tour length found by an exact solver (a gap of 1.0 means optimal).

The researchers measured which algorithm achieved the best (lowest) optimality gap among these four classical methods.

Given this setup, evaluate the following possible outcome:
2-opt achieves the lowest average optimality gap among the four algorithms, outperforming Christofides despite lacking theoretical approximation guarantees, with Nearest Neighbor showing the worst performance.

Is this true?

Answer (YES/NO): NO